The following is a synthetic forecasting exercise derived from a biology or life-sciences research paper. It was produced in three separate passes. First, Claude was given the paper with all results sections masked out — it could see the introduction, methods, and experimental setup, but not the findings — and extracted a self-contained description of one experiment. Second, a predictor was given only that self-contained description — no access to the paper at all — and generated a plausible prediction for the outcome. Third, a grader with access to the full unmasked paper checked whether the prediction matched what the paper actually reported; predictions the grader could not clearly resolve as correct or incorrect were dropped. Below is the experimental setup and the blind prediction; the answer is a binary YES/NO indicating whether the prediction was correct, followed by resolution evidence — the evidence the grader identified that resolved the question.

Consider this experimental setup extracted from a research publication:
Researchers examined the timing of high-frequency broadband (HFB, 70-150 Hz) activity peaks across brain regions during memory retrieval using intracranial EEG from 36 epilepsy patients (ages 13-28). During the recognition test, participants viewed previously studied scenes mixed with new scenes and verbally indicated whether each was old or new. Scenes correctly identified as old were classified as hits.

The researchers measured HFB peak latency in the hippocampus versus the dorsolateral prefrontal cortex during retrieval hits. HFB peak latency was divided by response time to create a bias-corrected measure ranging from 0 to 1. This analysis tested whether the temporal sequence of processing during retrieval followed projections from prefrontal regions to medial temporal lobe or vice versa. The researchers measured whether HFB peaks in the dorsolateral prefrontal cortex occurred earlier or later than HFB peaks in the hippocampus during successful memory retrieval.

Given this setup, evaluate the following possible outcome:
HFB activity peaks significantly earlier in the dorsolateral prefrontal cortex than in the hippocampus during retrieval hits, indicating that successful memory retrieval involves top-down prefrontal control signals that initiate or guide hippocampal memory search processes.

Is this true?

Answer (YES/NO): NO